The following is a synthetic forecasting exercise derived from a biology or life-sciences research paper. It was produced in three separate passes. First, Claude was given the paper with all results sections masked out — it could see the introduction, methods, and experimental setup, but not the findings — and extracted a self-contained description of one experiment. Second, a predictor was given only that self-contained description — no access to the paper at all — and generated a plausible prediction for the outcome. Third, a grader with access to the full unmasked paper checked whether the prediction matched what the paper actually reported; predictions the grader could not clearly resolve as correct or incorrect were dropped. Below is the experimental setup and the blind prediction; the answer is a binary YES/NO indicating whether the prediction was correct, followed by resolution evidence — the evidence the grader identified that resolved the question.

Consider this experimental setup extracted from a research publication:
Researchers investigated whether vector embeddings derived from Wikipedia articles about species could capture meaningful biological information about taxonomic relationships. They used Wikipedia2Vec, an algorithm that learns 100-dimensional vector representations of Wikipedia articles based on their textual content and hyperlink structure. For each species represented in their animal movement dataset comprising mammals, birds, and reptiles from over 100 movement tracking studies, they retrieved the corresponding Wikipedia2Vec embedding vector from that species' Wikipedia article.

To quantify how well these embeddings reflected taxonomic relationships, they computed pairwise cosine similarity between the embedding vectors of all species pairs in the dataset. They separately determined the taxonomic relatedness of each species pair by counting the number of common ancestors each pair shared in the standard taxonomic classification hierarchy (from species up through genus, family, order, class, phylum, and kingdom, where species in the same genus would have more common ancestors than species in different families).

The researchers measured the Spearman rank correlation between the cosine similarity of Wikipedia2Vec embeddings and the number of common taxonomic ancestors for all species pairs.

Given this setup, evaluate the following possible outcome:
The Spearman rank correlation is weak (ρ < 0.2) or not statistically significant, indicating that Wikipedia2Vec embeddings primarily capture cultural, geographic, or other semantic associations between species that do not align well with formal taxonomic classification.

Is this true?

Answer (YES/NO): NO